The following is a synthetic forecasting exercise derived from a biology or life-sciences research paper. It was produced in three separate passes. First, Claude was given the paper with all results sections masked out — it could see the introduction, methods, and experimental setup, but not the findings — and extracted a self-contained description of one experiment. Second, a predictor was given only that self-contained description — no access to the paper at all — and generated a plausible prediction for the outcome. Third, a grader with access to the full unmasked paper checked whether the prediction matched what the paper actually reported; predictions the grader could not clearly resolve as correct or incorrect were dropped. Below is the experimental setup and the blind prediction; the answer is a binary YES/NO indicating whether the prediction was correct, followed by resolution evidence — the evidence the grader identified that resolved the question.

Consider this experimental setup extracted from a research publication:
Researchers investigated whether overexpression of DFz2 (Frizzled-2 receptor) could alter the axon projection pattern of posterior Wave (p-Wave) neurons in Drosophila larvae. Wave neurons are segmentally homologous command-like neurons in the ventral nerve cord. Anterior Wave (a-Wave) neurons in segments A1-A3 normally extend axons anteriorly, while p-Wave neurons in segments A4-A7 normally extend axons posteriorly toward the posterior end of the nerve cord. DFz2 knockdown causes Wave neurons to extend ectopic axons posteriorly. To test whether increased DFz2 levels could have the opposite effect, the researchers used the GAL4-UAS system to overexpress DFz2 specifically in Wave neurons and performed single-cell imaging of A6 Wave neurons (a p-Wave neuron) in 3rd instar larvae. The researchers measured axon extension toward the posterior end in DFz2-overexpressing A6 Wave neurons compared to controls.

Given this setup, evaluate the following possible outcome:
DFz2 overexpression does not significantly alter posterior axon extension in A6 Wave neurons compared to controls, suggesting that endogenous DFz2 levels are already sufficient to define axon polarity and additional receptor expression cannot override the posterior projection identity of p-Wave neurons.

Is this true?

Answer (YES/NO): YES